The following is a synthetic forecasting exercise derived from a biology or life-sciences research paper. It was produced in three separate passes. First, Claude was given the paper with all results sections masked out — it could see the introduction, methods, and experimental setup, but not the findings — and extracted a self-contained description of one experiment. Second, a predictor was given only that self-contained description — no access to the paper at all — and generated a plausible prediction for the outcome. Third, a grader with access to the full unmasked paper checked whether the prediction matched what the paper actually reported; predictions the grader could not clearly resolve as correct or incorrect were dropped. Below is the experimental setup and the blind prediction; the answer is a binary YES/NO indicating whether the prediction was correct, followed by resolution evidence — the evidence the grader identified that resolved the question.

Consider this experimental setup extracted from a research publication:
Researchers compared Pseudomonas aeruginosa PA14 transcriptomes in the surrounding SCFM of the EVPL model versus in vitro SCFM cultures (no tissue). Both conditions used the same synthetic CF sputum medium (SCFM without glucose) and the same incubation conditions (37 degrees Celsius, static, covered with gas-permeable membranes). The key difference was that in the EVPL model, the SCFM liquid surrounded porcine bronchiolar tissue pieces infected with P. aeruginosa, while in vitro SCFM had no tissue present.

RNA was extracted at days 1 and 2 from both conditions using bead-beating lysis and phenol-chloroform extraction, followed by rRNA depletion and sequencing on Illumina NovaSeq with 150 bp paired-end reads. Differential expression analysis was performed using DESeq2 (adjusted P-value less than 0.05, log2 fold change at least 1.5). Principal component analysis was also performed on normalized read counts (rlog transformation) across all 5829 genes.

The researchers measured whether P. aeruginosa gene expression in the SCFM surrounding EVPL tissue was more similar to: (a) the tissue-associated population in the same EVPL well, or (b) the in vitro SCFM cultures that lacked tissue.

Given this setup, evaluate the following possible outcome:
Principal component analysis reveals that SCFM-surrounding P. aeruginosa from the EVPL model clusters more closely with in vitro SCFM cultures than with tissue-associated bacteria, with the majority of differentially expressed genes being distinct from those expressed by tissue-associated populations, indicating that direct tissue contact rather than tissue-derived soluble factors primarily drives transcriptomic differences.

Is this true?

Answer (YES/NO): NO